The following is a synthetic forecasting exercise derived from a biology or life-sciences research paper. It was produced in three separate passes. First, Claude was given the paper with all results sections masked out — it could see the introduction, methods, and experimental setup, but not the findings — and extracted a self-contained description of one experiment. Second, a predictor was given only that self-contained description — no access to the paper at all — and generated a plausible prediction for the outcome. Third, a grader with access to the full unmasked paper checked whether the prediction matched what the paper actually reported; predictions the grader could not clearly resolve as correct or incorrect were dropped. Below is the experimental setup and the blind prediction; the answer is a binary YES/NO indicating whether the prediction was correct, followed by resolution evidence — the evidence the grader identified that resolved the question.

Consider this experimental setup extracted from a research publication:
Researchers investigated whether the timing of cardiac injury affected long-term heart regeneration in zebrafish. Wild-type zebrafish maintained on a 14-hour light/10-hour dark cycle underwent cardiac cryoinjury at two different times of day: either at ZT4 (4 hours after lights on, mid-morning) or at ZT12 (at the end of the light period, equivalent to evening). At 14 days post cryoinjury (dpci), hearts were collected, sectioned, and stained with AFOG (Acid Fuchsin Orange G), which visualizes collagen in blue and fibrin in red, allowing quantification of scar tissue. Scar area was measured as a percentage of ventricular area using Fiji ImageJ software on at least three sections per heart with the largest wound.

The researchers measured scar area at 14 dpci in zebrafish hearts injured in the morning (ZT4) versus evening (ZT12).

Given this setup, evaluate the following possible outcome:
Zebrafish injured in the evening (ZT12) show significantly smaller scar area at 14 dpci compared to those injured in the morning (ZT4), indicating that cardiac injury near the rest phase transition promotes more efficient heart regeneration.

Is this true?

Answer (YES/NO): NO